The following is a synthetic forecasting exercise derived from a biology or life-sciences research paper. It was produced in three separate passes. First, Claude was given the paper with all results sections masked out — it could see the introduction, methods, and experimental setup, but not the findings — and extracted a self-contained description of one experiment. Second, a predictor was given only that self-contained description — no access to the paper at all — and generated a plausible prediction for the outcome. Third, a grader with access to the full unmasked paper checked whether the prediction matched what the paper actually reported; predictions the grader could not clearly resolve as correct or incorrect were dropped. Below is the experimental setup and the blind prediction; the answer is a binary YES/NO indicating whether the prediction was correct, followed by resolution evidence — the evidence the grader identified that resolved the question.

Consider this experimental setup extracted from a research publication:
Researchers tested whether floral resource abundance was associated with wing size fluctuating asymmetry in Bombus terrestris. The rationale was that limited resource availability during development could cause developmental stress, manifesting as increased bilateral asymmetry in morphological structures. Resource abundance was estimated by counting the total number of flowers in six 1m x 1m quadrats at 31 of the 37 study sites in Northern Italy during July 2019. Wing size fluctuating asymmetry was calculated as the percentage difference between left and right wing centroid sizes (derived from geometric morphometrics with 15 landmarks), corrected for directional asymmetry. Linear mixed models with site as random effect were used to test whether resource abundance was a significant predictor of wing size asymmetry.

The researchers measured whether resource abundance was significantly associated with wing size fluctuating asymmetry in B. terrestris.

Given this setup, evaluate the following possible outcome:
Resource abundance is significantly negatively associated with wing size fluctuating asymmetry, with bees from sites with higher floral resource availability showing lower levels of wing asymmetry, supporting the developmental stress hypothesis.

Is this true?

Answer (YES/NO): NO